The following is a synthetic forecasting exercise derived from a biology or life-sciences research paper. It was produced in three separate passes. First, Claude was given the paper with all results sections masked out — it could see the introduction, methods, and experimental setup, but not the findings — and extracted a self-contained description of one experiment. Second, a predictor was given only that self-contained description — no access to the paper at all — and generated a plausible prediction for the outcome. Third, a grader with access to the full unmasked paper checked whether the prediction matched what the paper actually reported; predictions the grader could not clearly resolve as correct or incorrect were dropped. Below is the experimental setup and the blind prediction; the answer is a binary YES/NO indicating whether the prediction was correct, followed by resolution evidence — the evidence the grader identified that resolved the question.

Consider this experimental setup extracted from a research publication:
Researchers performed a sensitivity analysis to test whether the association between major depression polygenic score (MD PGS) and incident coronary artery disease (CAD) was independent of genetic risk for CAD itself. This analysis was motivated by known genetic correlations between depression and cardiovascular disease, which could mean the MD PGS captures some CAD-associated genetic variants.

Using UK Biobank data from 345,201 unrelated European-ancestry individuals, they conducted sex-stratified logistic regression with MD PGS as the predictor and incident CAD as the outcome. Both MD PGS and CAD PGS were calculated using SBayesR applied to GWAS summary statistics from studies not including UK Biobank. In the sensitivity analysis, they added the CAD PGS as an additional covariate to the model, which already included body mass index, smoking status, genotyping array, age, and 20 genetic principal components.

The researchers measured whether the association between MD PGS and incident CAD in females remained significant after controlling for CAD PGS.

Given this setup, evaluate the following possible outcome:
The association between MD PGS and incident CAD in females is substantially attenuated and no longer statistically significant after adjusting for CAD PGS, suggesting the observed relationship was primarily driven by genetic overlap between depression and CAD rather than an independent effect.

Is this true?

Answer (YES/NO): NO